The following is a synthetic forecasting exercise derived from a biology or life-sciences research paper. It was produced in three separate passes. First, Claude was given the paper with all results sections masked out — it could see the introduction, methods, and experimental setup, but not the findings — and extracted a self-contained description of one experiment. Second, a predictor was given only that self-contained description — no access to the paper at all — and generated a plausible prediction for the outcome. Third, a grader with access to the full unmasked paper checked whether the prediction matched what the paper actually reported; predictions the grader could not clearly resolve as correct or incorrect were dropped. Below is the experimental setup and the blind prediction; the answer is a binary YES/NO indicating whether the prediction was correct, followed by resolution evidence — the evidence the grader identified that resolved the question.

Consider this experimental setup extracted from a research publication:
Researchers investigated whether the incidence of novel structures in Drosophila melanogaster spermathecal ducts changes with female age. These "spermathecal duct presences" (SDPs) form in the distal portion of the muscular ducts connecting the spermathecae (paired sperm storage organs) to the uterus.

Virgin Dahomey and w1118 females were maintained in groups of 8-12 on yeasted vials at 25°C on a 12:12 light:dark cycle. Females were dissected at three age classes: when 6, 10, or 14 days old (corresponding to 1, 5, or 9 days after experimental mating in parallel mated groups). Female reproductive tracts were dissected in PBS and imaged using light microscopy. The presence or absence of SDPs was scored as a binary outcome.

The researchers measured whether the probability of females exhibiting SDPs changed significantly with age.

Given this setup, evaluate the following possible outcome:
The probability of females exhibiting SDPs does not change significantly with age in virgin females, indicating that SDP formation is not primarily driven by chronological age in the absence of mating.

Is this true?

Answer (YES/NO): YES